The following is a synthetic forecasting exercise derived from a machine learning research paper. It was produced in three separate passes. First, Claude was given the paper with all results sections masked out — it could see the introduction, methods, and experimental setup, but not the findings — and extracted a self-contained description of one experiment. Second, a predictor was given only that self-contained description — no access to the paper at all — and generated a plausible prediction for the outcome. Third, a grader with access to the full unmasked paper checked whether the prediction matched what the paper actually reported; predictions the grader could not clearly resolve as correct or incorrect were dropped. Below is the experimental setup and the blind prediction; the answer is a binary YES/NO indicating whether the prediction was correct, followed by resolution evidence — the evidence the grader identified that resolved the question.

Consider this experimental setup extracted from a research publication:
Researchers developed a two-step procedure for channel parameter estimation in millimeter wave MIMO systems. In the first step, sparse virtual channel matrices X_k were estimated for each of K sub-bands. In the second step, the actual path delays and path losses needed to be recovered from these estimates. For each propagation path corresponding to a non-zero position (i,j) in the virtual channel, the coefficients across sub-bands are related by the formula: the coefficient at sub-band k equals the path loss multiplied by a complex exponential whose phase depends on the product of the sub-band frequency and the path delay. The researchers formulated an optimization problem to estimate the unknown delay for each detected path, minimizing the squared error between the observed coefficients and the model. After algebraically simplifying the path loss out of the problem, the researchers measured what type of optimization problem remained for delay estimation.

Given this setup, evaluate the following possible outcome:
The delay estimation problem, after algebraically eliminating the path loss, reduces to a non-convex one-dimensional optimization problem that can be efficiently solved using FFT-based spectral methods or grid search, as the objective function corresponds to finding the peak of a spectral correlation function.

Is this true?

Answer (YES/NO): YES